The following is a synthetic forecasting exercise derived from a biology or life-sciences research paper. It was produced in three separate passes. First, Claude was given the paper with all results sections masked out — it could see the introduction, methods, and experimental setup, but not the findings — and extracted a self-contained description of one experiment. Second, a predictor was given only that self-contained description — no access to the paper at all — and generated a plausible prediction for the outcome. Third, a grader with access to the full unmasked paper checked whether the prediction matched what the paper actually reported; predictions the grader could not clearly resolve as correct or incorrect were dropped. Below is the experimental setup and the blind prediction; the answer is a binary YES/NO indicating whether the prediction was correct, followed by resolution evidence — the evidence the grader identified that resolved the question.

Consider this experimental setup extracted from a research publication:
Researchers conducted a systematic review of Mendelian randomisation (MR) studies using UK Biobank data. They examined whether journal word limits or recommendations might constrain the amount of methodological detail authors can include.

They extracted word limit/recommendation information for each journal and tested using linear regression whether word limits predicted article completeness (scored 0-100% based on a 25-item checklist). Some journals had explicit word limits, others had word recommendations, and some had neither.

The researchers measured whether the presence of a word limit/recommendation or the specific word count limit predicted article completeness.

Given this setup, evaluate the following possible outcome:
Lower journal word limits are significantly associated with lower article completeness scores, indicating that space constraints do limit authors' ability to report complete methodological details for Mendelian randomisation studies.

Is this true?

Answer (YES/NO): NO